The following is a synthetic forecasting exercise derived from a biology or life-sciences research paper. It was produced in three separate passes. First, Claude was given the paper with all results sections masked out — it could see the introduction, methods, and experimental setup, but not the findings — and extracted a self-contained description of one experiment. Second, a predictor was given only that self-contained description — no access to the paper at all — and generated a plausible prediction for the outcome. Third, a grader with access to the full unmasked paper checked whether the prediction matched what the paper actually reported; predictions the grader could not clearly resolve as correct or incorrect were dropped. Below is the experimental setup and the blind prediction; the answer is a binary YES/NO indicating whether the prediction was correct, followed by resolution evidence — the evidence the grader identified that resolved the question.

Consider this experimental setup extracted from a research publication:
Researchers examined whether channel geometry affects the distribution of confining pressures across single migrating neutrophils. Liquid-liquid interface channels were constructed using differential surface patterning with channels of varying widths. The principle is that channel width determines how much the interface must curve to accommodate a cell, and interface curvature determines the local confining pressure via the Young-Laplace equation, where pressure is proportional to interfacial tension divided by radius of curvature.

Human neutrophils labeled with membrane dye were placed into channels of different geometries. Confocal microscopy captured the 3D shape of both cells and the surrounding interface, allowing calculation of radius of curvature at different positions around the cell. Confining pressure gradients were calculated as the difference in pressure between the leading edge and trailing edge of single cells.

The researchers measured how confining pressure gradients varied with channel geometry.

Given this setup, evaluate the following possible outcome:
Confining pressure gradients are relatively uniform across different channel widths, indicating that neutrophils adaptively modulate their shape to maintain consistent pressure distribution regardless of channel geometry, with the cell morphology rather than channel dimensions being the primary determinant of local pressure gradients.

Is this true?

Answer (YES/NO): NO